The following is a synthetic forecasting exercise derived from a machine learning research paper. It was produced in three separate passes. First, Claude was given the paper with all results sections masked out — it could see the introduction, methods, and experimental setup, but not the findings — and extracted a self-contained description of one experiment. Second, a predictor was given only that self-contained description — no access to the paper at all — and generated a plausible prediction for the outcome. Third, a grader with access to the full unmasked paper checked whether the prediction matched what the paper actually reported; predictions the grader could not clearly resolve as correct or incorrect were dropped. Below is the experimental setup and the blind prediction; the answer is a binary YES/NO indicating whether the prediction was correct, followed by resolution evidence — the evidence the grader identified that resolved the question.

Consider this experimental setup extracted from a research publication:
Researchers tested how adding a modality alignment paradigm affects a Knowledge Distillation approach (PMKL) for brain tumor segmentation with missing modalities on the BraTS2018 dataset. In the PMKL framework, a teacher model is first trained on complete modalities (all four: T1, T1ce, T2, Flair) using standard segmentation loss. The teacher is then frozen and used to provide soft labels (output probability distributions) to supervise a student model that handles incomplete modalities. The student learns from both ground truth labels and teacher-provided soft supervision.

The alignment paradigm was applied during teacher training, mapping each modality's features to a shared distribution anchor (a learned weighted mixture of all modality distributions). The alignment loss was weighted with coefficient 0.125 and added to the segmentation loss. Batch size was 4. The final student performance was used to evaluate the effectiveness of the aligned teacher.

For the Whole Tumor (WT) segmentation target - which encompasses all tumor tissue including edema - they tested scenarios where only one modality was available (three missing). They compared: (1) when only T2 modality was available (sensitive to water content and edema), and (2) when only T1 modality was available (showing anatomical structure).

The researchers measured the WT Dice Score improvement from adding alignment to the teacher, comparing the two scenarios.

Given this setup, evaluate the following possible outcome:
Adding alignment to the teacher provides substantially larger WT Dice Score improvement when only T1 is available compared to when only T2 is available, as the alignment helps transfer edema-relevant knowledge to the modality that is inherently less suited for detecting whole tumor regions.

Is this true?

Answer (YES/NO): NO